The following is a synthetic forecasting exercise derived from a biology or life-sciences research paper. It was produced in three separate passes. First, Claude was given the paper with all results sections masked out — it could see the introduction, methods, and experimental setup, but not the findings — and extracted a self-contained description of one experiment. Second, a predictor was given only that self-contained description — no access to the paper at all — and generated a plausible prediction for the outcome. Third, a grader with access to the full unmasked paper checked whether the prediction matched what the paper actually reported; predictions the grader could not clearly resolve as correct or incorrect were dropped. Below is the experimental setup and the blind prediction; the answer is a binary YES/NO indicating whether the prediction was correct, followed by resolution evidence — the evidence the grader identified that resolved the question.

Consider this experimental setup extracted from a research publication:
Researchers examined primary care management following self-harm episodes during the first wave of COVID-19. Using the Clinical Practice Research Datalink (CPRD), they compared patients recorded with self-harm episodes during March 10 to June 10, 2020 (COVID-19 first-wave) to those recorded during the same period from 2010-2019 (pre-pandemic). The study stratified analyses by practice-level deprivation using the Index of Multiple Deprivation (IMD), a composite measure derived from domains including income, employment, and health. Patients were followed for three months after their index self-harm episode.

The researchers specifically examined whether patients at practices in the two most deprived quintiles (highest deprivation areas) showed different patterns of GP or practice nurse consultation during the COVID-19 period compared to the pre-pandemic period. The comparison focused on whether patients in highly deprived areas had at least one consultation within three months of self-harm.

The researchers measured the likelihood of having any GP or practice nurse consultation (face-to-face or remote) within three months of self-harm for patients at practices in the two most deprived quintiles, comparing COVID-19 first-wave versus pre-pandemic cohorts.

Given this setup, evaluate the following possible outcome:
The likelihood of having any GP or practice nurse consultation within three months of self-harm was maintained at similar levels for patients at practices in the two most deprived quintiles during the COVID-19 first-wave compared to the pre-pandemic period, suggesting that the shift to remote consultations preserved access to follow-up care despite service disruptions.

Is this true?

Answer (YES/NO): YES